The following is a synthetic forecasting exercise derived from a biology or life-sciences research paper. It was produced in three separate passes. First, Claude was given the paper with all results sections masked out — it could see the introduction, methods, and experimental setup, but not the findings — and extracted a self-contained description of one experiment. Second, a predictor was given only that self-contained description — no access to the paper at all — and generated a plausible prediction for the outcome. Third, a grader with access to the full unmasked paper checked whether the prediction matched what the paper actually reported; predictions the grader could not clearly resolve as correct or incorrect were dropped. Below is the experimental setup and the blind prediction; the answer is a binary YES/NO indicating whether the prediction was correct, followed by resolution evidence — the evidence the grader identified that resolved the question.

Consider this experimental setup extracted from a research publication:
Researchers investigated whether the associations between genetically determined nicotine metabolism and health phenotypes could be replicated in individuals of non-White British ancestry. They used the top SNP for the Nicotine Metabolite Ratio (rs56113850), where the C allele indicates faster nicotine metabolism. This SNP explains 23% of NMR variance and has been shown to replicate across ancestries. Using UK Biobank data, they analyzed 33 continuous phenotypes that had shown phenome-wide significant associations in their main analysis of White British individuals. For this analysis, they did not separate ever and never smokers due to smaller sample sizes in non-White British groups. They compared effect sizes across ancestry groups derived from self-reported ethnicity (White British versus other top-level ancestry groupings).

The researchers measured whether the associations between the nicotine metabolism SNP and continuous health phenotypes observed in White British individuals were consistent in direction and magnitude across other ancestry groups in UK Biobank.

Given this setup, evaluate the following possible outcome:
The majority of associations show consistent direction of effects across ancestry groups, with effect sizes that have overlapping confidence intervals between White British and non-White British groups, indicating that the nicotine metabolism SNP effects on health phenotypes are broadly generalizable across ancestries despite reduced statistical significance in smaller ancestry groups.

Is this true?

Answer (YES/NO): YES